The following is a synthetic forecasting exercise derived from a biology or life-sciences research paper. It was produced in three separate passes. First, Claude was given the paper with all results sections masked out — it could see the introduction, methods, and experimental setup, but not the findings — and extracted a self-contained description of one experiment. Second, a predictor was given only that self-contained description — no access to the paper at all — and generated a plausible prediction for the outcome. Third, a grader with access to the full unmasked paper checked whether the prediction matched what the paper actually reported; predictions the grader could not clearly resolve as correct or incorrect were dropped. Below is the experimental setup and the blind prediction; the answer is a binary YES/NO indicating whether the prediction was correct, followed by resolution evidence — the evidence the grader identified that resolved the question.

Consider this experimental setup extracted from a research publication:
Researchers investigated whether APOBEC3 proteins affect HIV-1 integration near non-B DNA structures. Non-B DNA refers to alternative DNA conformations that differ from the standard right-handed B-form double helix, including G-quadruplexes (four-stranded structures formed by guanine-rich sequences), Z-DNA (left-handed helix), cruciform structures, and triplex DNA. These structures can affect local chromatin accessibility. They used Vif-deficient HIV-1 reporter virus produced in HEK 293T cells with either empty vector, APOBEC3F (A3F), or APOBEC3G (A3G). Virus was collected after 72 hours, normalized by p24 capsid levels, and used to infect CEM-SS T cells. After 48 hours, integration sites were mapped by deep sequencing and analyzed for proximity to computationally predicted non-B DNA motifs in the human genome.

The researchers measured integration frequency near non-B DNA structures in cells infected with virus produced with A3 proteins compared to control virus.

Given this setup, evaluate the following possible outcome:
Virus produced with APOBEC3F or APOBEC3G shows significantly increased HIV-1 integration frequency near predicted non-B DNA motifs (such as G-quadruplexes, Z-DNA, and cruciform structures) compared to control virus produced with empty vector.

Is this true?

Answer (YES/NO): YES